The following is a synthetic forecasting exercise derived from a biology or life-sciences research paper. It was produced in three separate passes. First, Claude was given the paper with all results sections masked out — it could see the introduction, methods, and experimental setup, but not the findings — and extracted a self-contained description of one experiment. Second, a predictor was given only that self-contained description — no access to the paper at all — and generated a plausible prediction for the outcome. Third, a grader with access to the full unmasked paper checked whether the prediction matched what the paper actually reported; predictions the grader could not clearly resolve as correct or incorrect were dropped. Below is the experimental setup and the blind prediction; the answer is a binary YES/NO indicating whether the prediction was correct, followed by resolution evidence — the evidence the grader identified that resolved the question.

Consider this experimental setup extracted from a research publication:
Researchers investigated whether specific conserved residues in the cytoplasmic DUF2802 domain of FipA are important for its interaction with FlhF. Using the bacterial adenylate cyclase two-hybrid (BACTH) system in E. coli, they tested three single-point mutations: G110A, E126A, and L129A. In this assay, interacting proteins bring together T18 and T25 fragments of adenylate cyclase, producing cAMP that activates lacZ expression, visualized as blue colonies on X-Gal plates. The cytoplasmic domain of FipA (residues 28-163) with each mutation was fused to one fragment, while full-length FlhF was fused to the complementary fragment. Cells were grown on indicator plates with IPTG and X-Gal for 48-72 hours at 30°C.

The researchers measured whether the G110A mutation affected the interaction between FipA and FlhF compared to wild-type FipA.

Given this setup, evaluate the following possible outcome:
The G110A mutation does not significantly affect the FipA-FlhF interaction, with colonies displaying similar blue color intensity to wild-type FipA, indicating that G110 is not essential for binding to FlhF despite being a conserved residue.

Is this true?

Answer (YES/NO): NO